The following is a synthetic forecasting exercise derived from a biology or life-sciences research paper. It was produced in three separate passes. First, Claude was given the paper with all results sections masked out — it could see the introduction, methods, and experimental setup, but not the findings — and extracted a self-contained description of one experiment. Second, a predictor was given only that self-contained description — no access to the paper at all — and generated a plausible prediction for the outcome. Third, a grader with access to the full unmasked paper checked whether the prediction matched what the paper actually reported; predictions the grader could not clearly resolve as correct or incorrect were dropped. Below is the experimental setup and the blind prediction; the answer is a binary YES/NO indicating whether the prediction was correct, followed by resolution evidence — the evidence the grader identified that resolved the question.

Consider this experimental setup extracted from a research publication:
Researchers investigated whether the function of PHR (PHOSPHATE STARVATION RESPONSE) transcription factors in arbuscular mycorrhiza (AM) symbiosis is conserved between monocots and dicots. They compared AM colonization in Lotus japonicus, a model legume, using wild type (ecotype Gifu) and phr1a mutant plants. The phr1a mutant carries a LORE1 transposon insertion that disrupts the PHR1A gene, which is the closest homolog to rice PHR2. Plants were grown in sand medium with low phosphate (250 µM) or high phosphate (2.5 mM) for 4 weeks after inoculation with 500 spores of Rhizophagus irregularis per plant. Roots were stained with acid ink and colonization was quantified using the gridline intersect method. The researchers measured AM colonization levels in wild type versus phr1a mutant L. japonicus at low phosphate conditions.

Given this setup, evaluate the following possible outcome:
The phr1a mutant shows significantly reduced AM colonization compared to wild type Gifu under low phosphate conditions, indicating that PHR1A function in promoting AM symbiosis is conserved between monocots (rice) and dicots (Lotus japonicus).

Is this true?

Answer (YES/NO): YES